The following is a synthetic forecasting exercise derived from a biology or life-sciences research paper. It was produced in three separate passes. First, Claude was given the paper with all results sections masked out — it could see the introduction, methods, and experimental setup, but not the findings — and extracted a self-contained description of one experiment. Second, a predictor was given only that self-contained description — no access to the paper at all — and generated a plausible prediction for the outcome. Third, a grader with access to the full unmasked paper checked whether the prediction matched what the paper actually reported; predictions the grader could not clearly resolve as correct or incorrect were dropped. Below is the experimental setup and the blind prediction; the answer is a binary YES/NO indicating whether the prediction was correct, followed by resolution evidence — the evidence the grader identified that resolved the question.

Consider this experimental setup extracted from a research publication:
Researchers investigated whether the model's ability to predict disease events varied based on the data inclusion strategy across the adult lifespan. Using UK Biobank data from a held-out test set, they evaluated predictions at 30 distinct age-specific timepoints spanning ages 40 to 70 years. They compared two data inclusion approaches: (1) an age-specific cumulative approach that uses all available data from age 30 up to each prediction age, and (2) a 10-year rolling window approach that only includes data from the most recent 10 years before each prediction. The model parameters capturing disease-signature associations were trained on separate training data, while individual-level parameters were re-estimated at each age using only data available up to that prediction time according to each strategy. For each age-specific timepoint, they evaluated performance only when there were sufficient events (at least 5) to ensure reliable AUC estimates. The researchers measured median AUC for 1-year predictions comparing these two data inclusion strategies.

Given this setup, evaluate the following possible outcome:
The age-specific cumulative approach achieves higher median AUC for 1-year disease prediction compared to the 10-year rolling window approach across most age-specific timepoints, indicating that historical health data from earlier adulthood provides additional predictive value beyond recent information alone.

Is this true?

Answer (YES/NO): YES